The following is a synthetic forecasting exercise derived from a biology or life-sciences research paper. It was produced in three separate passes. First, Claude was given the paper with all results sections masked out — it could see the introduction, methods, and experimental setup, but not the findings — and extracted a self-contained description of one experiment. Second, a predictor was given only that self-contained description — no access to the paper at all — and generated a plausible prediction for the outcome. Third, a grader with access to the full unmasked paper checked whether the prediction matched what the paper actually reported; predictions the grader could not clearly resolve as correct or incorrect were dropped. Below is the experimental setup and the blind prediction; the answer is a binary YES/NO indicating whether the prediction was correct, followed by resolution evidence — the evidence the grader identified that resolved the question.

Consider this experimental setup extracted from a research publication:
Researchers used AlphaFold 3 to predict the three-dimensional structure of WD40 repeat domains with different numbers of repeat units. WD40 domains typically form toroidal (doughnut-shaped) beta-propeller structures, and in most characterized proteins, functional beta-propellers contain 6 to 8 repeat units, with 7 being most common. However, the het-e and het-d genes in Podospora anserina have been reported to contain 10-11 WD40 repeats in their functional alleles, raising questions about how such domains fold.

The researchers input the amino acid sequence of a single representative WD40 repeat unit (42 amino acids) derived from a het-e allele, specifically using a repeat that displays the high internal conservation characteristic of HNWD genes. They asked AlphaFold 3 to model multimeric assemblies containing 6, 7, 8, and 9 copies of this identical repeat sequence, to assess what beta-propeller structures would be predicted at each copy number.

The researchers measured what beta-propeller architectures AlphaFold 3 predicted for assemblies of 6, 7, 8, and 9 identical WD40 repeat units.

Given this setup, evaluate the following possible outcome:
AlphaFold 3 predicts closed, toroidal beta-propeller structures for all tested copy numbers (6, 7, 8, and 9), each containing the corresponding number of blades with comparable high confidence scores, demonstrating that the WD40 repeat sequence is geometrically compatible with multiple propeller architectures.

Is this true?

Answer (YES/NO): NO